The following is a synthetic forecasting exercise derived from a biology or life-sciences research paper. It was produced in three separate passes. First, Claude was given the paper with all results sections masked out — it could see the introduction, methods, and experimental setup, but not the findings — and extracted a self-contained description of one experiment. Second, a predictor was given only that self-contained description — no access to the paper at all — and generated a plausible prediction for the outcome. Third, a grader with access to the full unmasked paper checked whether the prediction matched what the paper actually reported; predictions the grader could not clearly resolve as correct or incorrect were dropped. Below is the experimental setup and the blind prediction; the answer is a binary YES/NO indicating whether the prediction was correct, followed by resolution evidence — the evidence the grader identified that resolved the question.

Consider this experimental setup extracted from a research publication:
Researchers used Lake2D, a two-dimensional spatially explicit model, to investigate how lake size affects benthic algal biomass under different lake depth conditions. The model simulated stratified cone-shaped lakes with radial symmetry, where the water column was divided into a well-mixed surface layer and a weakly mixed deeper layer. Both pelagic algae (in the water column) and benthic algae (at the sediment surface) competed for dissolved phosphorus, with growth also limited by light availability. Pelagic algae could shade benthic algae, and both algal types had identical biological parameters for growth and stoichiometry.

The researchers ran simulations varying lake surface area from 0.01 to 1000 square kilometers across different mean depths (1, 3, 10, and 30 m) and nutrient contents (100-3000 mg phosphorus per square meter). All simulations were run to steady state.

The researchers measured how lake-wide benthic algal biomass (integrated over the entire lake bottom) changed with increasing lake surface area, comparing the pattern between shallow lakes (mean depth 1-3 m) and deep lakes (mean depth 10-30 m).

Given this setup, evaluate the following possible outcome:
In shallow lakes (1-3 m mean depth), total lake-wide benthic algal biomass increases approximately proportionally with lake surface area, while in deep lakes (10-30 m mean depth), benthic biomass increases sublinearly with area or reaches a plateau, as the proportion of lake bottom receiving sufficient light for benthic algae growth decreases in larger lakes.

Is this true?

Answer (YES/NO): NO